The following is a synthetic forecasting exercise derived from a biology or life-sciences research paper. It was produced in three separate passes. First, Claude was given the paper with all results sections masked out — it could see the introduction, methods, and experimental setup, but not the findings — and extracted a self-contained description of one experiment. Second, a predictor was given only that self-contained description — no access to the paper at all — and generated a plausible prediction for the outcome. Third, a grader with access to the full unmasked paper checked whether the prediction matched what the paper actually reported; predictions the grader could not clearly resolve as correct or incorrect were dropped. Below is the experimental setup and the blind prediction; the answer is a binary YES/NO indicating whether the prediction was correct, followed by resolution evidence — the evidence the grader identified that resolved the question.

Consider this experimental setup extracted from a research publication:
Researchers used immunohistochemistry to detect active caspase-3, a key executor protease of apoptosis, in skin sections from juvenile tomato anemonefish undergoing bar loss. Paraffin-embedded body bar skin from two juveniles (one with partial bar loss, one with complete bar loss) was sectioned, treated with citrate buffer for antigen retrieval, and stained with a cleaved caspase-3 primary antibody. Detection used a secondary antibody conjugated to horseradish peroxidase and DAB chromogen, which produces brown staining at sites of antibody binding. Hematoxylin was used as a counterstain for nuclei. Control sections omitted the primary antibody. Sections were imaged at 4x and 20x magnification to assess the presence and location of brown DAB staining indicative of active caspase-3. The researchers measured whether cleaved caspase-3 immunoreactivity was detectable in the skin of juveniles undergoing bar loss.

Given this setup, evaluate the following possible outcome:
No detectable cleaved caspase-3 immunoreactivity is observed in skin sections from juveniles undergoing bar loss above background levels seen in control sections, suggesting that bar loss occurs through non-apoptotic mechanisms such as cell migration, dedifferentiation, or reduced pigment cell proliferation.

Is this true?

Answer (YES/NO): NO